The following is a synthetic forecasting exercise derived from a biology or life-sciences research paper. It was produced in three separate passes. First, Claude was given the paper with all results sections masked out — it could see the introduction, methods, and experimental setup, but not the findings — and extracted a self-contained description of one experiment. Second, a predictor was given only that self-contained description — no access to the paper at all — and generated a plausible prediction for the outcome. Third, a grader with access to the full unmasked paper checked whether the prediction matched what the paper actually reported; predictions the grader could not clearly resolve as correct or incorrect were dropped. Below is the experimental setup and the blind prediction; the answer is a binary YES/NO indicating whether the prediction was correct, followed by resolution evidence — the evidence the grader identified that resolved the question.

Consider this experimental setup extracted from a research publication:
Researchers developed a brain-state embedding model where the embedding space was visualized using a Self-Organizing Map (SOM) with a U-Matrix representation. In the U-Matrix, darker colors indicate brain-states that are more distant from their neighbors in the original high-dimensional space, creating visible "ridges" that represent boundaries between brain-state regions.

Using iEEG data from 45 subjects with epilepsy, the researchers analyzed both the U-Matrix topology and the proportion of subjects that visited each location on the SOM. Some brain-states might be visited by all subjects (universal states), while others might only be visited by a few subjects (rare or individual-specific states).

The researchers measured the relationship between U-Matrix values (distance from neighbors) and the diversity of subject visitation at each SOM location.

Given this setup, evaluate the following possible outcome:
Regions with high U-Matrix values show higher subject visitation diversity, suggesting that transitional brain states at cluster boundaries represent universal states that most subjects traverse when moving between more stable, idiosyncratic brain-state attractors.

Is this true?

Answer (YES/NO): NO